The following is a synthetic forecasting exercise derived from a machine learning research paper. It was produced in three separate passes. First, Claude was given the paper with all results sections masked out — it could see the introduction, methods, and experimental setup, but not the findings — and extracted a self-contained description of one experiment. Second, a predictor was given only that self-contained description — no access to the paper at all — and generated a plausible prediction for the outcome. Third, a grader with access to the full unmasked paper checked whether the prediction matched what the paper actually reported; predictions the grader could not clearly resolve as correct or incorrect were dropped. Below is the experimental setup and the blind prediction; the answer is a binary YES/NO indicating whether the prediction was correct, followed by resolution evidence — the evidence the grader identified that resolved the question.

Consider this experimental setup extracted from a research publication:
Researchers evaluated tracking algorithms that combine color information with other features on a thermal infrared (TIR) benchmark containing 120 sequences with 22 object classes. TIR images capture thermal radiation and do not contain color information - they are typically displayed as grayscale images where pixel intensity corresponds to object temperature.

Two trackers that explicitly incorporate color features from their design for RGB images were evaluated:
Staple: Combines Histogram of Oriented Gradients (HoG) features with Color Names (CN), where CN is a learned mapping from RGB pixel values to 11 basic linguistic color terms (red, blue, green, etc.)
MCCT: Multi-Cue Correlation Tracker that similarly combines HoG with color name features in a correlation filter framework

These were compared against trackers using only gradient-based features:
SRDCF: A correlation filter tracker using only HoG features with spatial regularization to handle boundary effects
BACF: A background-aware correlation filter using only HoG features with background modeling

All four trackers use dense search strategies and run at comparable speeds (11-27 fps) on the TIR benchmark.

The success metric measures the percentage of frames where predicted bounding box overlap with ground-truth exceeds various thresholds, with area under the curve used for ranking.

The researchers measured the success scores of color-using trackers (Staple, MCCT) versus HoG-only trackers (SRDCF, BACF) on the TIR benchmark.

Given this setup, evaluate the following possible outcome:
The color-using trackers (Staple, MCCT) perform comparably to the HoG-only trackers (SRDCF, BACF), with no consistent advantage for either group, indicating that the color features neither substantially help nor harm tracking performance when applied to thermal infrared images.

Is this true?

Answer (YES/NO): NO